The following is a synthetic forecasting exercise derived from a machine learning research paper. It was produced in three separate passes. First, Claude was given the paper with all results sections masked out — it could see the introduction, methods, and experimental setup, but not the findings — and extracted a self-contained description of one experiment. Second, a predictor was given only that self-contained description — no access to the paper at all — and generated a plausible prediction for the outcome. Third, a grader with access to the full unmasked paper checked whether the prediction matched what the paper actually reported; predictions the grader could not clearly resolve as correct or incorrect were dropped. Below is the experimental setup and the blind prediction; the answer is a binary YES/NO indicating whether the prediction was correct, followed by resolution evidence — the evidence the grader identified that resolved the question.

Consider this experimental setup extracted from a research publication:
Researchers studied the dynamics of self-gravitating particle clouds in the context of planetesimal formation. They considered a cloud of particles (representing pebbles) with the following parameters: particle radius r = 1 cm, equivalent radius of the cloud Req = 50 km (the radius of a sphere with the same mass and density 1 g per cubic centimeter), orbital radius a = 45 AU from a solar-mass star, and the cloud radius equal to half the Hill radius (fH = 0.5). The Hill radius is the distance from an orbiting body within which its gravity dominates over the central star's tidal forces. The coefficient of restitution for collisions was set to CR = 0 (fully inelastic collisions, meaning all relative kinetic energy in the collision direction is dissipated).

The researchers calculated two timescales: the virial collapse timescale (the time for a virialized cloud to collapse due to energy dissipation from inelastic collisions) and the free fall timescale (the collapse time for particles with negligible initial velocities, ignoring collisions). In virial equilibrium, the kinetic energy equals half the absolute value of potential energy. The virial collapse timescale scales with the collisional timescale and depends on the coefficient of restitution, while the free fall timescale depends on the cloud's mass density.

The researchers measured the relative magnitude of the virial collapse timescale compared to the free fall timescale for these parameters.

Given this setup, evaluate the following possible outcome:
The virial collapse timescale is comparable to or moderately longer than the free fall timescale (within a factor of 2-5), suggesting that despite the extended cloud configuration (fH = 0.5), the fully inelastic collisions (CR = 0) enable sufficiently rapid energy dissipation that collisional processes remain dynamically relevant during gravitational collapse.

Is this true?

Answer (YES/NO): NO